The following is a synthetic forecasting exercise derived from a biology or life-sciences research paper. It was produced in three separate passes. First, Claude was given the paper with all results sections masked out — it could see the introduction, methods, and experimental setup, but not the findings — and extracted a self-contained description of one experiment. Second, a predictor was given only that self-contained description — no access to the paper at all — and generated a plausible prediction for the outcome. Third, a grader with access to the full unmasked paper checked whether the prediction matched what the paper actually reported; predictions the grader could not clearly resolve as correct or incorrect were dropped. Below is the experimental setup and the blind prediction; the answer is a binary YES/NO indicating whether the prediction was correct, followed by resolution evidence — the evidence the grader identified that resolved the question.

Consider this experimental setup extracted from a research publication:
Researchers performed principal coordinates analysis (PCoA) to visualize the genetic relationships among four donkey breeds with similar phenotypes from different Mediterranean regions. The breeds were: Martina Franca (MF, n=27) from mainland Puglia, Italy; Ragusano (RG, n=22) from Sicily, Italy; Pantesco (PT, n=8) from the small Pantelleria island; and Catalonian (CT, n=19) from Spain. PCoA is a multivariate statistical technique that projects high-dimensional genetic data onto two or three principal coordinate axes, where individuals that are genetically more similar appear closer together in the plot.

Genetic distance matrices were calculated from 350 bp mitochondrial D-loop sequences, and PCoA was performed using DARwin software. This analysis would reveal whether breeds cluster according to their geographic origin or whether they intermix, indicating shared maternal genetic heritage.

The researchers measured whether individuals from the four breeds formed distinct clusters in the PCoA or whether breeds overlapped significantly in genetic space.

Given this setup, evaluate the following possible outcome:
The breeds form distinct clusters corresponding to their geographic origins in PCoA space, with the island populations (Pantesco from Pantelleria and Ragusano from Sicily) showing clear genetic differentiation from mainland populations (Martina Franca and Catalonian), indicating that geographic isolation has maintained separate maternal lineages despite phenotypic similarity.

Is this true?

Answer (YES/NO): NO